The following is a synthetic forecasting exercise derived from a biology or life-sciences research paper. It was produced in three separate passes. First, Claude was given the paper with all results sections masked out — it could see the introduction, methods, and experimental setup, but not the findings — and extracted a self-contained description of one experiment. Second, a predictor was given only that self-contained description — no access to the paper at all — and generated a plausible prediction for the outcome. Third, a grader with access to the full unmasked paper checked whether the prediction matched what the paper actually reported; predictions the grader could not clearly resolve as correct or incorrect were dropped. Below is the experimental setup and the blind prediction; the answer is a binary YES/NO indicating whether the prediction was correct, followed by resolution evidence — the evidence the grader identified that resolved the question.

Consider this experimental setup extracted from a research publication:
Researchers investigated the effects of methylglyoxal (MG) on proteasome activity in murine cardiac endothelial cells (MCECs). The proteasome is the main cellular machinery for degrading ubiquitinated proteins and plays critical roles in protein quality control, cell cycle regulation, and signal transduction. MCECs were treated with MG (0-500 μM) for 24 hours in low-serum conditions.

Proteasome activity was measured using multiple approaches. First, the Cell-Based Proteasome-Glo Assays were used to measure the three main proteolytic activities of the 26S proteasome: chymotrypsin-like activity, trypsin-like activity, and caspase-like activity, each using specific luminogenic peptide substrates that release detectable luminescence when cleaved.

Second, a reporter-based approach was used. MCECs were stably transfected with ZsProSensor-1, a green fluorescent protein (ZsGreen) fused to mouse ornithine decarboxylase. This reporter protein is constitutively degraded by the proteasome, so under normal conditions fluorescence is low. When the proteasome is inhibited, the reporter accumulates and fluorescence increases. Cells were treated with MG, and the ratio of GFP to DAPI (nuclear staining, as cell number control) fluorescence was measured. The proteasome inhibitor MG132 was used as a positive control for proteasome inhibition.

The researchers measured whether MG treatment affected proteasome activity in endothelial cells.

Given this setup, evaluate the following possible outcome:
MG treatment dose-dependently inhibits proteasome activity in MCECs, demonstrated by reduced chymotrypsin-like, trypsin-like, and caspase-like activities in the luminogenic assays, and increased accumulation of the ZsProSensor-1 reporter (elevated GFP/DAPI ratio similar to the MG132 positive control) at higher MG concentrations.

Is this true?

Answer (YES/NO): YES